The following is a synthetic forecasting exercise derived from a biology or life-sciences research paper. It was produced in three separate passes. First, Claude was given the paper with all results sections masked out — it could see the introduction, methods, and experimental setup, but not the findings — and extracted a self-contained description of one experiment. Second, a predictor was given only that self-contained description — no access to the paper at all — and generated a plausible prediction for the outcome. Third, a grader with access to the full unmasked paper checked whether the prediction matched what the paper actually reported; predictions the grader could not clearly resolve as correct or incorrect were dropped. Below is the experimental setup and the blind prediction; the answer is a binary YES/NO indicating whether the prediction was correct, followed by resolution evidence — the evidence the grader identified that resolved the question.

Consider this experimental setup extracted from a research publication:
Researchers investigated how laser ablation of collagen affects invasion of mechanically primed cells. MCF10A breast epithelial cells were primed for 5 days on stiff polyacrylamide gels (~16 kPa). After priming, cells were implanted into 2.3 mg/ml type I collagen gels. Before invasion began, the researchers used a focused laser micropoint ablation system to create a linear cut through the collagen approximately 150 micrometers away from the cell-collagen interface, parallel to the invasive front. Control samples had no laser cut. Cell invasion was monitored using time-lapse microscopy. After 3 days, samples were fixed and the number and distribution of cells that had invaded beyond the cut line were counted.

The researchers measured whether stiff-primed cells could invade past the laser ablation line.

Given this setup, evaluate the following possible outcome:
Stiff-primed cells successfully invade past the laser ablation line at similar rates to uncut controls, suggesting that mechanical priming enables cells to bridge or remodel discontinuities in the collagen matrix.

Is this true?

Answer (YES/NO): NO